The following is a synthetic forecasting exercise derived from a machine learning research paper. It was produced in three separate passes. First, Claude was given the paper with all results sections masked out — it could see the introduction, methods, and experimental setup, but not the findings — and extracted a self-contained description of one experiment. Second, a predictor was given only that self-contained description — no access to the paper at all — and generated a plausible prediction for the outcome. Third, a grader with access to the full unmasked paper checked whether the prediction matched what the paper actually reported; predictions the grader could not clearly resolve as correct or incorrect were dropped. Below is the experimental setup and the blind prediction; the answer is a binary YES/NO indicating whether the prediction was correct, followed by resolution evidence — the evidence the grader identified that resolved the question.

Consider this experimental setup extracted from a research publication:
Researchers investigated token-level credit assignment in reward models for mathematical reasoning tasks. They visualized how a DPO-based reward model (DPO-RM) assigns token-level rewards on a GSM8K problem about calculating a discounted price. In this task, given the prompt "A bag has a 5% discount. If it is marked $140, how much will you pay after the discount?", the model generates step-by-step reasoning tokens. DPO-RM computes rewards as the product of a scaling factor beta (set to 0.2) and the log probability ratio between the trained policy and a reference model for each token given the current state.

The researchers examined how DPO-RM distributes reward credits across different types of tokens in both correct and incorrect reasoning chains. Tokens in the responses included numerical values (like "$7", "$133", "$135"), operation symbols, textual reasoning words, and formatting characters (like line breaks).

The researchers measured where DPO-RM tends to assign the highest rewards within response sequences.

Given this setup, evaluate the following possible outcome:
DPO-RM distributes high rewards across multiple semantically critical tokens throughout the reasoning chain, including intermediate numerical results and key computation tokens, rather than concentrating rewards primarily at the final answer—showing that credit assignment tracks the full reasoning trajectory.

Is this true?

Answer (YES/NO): NO